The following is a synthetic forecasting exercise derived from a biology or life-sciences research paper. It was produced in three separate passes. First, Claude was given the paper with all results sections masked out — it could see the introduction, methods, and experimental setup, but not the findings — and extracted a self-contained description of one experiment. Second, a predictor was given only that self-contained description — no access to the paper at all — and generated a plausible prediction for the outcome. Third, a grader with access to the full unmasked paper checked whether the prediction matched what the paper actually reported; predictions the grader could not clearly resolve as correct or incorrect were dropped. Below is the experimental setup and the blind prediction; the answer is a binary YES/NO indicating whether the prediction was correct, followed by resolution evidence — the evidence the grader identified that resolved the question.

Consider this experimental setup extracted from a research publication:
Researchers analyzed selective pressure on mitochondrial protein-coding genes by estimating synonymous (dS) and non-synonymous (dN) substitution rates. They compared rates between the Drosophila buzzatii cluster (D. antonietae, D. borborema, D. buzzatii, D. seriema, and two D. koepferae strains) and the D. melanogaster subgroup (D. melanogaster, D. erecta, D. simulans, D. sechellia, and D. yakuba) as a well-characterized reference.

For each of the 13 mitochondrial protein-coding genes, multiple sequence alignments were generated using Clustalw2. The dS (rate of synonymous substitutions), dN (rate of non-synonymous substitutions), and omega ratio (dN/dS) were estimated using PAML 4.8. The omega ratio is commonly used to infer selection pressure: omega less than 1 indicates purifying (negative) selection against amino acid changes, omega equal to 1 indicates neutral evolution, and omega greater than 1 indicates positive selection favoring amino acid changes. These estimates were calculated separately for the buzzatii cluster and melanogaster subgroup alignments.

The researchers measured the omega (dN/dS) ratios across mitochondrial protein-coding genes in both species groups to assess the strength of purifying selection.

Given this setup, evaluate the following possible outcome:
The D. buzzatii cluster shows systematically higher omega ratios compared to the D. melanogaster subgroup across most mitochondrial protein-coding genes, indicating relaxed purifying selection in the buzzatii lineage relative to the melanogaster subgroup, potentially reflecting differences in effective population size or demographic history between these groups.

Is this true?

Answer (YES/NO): NO